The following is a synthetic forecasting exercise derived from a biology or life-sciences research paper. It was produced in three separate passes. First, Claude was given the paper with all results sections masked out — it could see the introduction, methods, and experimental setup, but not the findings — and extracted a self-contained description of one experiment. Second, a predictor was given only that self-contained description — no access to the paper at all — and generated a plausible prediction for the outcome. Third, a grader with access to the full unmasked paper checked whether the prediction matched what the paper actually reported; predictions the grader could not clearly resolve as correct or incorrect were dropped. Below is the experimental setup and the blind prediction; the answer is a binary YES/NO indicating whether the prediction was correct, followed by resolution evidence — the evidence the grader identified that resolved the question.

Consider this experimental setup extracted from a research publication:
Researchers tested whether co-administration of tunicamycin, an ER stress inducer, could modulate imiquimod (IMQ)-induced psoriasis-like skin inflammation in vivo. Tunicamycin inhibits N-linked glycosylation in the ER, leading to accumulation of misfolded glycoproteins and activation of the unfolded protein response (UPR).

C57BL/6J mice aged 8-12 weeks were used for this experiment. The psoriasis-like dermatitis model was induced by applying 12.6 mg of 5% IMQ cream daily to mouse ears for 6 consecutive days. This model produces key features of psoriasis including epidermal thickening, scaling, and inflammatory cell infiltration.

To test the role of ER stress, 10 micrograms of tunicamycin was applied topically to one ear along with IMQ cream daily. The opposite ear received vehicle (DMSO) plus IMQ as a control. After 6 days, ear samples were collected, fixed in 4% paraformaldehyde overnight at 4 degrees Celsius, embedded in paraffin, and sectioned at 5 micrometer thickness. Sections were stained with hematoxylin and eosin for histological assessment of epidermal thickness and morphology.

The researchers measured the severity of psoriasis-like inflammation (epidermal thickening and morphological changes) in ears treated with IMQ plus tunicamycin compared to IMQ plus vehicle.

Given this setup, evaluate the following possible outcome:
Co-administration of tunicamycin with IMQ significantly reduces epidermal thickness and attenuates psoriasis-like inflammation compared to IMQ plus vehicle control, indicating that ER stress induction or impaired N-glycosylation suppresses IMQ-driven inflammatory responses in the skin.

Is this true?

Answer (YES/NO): NO